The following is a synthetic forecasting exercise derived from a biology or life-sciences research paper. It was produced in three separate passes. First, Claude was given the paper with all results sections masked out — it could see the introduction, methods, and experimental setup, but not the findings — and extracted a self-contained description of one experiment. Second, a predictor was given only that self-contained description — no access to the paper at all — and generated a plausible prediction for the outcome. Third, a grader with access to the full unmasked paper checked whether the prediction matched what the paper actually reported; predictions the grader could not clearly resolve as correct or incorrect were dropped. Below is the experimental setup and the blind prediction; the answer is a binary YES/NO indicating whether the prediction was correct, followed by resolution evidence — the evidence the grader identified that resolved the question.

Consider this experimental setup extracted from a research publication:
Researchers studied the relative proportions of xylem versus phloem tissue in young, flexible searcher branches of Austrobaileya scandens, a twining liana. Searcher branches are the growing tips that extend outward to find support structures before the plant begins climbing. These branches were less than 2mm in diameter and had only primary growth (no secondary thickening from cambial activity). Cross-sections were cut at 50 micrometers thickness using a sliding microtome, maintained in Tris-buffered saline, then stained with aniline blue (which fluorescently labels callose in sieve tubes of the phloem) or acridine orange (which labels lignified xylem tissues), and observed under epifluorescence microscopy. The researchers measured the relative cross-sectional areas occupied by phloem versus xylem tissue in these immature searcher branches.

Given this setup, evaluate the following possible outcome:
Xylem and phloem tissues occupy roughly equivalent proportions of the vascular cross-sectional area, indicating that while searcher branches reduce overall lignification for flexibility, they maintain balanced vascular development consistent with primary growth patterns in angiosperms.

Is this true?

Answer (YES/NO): NO